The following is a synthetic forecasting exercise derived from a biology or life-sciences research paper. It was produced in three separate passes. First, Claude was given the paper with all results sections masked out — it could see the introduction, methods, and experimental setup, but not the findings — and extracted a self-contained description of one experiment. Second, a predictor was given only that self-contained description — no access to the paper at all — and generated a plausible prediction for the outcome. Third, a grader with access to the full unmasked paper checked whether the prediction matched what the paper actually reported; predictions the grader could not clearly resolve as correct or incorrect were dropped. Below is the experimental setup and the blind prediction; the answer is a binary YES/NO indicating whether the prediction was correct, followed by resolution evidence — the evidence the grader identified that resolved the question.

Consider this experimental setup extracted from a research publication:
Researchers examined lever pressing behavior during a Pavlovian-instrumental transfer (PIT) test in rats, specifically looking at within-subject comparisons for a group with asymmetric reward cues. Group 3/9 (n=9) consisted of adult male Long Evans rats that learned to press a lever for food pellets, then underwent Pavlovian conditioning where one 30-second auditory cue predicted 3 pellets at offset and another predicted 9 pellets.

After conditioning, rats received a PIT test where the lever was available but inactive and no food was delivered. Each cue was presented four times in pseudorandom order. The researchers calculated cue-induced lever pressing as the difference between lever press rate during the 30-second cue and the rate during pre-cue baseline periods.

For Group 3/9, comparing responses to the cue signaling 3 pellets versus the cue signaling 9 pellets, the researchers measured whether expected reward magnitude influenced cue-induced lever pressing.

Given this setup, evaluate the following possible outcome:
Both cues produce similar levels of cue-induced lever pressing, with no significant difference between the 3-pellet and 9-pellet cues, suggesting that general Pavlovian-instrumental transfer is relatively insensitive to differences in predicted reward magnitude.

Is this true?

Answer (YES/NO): NO